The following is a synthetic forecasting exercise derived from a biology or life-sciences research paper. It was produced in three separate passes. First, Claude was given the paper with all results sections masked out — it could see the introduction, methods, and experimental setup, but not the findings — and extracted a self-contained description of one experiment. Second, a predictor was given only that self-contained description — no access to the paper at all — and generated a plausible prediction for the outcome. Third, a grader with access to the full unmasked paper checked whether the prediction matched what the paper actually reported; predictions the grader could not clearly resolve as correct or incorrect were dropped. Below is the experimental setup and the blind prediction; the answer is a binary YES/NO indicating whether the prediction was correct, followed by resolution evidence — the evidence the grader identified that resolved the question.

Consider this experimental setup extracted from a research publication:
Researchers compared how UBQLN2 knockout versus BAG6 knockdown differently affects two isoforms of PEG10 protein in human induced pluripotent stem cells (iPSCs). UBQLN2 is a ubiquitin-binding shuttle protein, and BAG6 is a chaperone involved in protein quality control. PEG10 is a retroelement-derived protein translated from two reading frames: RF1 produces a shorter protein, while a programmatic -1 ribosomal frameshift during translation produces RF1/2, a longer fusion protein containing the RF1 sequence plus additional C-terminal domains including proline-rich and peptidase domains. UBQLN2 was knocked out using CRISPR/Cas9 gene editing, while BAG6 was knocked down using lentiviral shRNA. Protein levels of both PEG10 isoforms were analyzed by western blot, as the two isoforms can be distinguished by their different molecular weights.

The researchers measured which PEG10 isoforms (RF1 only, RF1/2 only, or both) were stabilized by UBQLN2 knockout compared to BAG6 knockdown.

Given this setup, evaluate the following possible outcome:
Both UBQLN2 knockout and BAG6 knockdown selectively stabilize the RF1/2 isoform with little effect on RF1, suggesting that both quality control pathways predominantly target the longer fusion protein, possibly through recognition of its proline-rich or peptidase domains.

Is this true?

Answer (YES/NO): NO